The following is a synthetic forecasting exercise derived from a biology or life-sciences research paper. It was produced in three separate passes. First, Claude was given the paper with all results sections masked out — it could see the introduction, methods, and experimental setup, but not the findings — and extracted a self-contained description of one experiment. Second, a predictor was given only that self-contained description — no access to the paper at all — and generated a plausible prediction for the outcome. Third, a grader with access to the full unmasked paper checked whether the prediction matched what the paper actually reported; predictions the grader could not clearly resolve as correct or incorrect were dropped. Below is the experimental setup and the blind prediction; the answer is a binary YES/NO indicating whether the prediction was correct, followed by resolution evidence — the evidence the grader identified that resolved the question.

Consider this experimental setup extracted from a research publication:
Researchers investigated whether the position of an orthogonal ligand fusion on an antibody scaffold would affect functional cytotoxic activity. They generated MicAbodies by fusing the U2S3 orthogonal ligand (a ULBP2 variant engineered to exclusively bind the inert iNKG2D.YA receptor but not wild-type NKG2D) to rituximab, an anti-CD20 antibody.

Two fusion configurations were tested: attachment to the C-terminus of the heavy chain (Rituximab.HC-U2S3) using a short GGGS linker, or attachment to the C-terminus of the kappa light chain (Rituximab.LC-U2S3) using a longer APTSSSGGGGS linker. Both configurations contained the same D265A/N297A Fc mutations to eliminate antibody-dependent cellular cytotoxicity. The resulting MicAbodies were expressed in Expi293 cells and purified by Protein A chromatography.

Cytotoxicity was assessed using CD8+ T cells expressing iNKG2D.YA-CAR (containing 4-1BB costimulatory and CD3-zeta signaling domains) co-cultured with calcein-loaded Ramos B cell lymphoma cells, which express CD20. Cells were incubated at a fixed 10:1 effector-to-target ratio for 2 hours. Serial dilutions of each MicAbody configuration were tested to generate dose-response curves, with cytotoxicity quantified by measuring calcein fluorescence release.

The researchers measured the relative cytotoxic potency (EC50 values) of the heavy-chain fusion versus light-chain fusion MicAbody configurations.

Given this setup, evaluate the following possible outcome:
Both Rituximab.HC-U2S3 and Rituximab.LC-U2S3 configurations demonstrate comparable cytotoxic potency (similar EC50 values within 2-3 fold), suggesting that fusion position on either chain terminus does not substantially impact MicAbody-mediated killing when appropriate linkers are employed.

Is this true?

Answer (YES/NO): NO